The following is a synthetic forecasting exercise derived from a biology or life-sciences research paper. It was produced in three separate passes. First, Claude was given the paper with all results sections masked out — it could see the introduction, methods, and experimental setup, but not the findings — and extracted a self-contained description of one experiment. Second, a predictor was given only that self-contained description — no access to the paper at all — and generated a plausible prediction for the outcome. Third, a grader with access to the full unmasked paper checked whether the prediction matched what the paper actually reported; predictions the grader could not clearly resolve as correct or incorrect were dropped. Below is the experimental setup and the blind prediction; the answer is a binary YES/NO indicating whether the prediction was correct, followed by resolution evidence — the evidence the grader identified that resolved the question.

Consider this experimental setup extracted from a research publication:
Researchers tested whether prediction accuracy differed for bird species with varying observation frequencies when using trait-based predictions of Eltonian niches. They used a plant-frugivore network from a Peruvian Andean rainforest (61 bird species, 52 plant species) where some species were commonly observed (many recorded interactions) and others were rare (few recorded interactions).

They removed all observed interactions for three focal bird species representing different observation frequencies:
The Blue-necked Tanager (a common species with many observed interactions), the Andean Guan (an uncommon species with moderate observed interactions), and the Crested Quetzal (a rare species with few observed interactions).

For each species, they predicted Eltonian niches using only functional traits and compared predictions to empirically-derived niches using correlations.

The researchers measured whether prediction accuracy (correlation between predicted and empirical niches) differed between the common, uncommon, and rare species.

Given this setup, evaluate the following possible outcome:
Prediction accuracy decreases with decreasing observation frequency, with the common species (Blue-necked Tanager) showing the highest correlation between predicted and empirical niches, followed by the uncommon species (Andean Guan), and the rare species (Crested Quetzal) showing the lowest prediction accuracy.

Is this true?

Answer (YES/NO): NO